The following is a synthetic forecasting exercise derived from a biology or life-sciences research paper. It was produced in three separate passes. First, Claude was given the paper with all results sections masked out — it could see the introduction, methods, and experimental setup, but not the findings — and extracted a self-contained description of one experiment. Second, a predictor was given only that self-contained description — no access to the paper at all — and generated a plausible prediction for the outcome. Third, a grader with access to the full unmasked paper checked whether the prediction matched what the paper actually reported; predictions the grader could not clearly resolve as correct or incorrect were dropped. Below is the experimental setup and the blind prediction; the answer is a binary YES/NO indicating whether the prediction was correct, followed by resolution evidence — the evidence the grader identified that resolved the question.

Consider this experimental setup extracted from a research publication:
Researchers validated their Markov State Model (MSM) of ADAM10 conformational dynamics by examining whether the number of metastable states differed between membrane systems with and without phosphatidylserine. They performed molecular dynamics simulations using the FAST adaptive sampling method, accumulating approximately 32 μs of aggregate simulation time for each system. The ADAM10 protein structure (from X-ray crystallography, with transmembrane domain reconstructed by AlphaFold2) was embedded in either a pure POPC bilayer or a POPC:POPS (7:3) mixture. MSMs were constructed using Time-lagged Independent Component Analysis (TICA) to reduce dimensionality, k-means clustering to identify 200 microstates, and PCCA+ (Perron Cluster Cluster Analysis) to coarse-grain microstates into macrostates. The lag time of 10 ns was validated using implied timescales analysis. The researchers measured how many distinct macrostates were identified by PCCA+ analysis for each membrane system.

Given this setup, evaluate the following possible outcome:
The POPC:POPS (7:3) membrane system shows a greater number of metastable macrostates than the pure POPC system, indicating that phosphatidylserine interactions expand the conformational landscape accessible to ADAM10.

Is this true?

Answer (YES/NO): NO